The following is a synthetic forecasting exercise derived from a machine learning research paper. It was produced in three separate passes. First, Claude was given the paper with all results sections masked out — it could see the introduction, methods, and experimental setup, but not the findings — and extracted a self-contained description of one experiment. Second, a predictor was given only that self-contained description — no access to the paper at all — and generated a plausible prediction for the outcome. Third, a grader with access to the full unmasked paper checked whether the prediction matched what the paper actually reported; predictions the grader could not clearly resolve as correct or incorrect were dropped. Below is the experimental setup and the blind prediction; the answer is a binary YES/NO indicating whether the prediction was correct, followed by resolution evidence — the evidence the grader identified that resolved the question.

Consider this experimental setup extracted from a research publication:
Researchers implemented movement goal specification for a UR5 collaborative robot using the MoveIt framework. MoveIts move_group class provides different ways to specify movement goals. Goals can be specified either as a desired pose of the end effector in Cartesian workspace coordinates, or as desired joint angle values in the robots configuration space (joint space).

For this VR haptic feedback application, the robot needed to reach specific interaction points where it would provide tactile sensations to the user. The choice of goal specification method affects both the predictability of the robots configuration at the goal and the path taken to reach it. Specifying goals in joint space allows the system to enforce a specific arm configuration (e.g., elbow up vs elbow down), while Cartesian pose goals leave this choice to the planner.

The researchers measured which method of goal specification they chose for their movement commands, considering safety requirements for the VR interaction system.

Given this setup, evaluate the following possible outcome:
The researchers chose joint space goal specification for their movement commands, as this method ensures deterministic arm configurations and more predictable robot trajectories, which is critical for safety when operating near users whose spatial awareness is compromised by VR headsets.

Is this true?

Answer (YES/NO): YES